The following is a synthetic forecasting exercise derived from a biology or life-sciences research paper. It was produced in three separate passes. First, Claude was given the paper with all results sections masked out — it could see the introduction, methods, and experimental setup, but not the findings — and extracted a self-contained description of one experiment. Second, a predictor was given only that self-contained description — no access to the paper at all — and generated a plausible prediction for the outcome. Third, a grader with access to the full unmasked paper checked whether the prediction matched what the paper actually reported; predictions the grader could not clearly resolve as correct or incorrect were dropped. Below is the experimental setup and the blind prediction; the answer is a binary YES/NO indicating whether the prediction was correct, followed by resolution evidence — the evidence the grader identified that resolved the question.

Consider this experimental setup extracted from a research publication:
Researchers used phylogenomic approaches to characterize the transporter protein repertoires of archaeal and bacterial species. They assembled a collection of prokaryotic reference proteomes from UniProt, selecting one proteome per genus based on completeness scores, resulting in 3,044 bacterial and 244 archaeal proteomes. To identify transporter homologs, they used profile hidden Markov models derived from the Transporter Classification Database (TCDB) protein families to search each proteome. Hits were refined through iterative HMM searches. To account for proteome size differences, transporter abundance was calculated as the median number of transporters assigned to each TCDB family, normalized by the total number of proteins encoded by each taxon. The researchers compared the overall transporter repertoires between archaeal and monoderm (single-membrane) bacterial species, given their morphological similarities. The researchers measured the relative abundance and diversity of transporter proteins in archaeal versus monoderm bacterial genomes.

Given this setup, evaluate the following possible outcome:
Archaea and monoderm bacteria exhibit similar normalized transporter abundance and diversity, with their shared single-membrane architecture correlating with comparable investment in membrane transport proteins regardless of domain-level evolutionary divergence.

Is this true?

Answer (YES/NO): NO